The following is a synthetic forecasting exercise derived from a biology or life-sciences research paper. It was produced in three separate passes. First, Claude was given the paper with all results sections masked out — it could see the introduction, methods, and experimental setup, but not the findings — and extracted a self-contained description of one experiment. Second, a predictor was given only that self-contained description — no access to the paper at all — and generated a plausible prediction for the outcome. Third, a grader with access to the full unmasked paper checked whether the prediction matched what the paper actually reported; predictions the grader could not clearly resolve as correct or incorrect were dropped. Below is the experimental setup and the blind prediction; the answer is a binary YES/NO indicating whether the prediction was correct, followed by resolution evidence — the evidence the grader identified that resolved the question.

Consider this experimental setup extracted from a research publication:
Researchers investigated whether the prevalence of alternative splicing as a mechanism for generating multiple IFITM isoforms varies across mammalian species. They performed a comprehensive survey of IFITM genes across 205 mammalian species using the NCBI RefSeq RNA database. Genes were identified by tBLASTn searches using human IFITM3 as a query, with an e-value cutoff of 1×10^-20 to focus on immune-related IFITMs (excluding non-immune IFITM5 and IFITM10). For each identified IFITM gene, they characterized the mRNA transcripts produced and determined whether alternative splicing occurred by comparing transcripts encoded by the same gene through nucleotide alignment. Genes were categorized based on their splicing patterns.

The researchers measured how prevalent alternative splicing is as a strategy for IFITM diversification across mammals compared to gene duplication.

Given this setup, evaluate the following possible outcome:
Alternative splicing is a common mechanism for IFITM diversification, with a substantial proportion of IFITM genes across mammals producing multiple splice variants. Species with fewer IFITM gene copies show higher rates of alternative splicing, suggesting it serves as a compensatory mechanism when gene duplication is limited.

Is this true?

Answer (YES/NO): NO